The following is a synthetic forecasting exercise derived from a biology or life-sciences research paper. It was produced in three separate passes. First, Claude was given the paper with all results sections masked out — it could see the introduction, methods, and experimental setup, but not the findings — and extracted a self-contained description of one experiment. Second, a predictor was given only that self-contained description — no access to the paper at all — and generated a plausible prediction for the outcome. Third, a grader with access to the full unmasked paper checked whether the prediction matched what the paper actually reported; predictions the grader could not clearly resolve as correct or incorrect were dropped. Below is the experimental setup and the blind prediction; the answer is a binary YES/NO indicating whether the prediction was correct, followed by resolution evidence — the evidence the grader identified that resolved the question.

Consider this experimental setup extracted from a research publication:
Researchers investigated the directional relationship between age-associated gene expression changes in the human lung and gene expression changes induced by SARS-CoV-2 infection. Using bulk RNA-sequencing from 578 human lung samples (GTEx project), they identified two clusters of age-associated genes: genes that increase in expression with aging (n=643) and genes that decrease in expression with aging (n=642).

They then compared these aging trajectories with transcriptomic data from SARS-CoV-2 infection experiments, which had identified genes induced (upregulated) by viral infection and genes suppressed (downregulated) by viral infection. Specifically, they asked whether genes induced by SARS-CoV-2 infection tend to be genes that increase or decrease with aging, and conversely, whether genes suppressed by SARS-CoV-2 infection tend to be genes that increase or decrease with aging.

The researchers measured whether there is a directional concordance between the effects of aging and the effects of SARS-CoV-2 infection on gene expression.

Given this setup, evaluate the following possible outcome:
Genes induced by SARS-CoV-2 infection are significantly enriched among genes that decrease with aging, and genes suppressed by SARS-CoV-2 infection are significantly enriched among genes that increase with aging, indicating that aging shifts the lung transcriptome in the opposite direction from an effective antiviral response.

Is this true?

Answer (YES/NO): NO